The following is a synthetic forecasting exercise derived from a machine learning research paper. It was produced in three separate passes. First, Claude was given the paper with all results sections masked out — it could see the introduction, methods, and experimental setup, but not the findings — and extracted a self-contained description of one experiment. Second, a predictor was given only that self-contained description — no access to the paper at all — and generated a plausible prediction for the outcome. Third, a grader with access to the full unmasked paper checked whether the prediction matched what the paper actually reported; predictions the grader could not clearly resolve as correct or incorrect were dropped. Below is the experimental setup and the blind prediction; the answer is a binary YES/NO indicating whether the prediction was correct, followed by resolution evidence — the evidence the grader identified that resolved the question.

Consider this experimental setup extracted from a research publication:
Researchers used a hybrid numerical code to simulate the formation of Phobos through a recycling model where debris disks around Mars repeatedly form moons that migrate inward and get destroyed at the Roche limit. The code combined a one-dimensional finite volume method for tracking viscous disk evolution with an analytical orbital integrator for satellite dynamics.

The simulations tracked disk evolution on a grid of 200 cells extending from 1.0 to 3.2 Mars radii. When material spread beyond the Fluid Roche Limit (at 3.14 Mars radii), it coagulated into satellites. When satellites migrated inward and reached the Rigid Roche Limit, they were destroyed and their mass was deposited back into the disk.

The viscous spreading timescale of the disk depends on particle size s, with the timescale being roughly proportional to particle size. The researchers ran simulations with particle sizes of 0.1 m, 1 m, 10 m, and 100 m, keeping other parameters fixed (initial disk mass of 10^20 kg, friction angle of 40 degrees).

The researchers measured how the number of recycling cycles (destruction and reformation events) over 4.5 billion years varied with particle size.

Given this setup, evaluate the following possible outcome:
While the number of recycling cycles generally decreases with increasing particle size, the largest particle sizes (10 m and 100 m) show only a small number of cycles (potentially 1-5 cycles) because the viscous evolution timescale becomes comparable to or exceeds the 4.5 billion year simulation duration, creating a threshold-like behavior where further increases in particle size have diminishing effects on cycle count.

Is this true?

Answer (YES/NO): NO